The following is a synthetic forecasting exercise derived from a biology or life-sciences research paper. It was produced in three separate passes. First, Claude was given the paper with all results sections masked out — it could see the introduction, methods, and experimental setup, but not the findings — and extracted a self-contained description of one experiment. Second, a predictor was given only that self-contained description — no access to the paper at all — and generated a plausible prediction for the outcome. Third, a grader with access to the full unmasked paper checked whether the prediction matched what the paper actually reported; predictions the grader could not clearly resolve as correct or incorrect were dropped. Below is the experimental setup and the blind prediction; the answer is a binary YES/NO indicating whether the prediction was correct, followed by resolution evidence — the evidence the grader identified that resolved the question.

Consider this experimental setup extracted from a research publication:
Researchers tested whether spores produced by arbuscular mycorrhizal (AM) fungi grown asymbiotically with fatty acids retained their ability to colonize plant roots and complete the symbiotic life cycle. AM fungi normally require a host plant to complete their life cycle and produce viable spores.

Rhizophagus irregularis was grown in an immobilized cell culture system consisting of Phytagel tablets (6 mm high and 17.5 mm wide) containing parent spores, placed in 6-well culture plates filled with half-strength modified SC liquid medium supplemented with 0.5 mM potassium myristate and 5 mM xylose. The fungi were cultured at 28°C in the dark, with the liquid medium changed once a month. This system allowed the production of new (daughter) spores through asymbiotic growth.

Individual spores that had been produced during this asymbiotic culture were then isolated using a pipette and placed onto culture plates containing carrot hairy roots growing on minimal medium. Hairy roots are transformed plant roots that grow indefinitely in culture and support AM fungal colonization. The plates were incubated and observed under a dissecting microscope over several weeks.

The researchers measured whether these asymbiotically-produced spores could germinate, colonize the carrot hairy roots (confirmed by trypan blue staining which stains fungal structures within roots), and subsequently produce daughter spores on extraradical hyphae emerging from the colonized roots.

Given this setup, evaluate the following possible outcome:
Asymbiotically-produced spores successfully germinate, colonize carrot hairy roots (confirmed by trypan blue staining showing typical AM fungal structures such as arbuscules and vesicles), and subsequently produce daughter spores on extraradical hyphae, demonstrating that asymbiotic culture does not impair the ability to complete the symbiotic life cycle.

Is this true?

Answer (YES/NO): YES